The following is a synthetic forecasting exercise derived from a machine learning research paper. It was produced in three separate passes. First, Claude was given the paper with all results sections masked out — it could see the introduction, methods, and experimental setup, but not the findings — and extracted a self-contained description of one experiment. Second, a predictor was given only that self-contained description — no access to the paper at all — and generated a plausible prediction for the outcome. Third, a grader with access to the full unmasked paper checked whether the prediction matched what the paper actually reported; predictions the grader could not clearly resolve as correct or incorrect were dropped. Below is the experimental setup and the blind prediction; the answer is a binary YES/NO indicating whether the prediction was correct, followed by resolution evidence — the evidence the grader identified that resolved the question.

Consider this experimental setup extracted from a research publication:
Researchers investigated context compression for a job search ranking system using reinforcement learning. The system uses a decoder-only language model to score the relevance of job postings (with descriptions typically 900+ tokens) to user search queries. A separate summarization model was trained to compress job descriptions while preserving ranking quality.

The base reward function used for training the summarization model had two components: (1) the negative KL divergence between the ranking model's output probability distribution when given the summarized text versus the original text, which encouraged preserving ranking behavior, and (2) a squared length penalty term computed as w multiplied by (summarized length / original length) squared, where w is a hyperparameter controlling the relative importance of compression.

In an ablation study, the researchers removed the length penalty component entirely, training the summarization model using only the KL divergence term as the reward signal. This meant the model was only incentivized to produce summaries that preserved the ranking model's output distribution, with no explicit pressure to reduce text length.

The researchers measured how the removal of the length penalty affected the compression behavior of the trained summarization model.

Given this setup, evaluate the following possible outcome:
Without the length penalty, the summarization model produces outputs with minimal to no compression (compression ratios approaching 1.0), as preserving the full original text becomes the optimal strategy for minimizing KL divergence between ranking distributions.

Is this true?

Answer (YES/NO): NO